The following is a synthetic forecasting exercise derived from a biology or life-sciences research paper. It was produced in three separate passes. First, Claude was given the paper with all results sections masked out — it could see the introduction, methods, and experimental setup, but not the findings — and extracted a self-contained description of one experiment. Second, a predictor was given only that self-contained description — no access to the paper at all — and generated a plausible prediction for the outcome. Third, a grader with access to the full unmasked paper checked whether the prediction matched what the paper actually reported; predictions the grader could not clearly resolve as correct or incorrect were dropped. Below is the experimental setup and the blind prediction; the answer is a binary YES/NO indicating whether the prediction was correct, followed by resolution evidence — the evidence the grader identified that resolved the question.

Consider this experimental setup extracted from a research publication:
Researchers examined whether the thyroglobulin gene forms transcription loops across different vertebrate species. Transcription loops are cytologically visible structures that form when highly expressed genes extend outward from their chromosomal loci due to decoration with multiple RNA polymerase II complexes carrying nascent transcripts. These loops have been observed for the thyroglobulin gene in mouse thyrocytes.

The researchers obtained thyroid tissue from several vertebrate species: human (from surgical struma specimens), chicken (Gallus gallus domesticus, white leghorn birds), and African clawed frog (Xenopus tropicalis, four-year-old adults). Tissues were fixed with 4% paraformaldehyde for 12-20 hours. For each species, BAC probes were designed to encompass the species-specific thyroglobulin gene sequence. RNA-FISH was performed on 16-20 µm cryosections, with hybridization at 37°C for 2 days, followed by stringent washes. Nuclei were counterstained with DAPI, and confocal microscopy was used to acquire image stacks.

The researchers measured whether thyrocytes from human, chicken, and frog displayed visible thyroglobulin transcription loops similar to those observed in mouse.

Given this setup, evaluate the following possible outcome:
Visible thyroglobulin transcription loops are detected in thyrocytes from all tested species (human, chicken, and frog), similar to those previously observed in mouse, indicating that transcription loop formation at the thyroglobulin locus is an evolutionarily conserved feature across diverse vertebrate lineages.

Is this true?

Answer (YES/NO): YES